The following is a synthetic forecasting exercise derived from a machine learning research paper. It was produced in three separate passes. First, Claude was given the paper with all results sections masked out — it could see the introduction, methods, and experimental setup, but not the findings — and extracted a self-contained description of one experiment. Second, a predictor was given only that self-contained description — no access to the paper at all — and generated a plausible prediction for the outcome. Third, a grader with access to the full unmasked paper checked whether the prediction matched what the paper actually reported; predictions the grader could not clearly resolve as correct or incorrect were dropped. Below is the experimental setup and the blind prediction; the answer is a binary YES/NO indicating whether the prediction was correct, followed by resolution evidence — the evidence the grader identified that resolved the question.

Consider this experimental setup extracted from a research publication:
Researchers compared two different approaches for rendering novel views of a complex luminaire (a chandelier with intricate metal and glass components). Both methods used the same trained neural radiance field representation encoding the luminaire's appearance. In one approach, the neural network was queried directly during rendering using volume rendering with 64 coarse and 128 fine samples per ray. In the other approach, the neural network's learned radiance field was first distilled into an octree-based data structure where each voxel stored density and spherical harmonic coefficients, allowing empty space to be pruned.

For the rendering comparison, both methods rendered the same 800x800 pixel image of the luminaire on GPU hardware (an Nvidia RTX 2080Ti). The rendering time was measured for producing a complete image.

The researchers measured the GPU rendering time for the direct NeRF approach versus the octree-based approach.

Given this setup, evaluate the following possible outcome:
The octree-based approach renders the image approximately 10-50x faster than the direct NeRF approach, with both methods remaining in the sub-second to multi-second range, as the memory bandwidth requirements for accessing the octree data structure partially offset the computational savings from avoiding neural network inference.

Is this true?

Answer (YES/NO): NO